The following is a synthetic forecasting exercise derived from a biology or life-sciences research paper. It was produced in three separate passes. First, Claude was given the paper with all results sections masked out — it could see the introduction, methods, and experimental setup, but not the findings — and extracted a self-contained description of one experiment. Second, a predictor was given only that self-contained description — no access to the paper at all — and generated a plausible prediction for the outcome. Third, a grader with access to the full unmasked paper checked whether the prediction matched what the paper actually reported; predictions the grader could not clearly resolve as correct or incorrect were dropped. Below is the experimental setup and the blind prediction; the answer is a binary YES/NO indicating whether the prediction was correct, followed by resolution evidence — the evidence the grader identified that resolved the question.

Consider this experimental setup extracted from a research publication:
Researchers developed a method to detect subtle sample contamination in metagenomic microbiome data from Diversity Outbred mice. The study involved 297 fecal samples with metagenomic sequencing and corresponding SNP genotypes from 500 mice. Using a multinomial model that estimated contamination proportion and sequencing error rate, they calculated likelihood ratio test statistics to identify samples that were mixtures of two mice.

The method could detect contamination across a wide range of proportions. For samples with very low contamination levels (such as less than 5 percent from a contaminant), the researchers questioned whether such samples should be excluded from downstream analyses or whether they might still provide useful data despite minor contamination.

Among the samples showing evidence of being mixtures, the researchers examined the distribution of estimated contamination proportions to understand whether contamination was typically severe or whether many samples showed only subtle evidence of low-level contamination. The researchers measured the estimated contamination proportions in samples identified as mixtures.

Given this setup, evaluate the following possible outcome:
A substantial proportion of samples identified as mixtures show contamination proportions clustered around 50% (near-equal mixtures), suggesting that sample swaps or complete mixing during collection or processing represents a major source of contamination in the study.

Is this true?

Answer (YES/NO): NO